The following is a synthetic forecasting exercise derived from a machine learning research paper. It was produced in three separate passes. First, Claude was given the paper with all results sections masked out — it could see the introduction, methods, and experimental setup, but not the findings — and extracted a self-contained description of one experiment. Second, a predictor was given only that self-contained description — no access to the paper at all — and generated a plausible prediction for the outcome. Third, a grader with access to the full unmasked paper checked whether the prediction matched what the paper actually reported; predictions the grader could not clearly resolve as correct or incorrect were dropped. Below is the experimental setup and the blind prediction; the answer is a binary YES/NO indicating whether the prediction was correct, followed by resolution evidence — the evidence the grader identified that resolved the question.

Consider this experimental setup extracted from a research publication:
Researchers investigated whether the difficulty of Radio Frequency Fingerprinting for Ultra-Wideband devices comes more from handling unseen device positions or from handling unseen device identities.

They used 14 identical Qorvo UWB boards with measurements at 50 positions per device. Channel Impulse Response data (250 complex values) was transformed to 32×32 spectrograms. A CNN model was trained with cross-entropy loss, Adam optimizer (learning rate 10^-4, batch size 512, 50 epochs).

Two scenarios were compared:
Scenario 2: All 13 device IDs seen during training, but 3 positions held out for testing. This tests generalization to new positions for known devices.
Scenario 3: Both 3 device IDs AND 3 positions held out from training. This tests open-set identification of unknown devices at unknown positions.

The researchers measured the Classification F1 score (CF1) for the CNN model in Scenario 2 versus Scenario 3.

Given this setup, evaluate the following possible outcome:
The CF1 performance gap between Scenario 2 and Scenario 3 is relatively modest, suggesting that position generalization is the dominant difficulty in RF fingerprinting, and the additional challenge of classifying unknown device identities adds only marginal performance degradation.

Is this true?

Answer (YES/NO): NO